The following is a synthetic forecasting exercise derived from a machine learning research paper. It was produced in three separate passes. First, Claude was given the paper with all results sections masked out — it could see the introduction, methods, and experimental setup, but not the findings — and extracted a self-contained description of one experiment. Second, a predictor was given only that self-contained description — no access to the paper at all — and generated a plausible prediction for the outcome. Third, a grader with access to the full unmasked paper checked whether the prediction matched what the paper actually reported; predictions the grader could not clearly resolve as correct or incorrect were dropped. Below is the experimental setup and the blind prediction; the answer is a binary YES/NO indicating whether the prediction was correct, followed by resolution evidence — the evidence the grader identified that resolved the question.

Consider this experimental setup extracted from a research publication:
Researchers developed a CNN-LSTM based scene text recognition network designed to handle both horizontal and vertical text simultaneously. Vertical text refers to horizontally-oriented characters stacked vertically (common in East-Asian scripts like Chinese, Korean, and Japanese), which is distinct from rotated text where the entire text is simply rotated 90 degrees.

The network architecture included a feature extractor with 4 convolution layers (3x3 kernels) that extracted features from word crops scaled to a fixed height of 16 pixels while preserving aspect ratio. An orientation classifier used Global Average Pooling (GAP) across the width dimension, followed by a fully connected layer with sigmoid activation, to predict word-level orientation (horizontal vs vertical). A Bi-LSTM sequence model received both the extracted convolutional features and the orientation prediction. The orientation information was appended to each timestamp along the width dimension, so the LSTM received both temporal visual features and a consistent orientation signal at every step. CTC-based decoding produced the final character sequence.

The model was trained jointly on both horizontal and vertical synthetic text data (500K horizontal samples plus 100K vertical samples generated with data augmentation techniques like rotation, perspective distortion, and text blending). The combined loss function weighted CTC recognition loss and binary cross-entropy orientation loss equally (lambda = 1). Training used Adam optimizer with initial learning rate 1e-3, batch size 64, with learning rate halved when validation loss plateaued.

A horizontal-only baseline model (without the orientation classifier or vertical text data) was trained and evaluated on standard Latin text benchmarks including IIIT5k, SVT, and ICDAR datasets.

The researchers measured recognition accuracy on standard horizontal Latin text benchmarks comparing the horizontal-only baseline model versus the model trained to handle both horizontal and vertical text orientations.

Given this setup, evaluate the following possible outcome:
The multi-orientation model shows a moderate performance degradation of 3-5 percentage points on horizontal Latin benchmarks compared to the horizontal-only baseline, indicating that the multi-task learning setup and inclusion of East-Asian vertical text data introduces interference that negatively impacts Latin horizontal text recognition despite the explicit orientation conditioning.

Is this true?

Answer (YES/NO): NO